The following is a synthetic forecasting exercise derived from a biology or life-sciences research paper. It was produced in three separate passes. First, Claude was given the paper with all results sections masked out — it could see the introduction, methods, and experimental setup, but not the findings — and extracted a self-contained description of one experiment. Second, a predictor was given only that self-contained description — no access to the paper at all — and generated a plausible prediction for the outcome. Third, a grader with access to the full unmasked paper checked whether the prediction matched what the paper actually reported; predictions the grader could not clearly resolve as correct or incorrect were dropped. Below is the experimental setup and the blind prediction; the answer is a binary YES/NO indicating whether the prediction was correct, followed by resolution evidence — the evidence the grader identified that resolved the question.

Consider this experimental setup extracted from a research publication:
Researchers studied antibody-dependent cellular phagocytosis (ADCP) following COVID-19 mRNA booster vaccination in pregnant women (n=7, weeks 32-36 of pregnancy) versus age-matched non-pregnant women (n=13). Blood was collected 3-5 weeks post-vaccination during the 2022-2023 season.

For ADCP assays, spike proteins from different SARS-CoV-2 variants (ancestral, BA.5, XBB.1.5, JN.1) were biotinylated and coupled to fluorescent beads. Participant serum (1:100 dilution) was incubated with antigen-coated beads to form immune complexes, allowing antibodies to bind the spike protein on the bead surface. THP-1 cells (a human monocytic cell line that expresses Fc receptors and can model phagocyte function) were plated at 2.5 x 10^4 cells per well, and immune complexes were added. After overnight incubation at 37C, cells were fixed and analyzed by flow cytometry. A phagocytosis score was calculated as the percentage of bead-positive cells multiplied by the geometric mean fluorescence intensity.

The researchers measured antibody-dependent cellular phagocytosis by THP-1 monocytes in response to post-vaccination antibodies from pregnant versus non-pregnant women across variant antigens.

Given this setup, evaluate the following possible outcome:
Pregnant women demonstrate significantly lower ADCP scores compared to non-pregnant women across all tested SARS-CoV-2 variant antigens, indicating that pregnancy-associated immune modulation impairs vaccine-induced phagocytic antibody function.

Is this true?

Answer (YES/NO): NO